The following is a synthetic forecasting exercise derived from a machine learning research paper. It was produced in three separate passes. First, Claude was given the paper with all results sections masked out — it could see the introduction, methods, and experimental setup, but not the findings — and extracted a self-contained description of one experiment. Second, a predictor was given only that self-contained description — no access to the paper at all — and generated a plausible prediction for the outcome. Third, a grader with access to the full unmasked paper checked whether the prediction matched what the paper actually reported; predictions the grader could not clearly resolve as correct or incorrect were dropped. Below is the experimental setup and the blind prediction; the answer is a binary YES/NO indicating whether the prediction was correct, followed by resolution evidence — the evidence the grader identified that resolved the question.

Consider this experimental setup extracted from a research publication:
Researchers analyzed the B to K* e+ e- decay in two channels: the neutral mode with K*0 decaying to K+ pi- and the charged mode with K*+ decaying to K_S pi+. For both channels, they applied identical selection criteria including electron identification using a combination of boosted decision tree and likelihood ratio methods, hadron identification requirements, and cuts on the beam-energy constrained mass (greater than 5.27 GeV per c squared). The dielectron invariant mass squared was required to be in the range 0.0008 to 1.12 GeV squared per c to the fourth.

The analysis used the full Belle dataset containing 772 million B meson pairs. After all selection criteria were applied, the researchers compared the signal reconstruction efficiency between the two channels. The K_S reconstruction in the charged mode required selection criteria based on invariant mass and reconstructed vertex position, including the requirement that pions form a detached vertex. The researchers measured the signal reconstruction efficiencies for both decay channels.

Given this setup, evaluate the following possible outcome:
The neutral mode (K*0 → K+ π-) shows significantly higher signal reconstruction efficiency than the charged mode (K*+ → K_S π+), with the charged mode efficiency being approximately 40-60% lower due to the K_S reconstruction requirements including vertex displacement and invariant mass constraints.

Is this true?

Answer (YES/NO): YES